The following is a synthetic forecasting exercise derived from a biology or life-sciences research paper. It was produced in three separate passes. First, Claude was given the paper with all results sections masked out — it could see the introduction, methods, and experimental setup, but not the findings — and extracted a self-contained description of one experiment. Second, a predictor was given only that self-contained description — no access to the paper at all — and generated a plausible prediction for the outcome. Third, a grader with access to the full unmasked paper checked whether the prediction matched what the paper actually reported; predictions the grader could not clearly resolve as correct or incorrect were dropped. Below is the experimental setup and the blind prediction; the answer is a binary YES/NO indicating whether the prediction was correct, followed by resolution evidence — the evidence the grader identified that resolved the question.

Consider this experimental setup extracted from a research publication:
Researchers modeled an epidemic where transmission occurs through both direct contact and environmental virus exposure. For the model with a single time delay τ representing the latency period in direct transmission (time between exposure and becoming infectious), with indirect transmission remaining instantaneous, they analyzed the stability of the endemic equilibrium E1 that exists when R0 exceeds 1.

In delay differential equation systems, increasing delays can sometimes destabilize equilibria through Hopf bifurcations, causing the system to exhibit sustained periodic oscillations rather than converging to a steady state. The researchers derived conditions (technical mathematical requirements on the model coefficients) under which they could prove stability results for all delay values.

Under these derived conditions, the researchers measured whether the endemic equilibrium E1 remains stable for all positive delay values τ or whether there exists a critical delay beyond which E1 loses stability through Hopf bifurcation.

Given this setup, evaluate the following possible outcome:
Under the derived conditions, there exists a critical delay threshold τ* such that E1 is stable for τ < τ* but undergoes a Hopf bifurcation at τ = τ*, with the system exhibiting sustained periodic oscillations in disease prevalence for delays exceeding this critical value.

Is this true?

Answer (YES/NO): NO